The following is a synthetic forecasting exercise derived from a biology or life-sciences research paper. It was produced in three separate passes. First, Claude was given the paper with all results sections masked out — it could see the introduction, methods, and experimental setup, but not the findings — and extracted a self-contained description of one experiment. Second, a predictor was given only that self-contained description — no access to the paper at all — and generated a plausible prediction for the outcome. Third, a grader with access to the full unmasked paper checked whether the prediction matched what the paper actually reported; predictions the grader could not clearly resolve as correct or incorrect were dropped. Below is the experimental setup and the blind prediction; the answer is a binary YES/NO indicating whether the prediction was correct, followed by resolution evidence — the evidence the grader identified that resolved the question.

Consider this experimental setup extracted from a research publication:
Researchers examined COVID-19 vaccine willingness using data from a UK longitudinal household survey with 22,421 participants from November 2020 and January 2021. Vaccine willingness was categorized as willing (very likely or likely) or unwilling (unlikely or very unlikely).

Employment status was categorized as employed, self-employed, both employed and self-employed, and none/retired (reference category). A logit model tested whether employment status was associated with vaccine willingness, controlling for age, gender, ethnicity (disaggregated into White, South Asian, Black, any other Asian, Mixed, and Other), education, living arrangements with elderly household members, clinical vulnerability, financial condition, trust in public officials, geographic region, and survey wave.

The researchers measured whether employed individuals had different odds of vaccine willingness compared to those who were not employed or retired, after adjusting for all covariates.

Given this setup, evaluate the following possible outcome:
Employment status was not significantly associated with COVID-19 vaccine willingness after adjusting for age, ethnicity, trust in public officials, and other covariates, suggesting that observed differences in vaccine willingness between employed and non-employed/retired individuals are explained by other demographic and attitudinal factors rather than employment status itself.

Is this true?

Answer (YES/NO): NO